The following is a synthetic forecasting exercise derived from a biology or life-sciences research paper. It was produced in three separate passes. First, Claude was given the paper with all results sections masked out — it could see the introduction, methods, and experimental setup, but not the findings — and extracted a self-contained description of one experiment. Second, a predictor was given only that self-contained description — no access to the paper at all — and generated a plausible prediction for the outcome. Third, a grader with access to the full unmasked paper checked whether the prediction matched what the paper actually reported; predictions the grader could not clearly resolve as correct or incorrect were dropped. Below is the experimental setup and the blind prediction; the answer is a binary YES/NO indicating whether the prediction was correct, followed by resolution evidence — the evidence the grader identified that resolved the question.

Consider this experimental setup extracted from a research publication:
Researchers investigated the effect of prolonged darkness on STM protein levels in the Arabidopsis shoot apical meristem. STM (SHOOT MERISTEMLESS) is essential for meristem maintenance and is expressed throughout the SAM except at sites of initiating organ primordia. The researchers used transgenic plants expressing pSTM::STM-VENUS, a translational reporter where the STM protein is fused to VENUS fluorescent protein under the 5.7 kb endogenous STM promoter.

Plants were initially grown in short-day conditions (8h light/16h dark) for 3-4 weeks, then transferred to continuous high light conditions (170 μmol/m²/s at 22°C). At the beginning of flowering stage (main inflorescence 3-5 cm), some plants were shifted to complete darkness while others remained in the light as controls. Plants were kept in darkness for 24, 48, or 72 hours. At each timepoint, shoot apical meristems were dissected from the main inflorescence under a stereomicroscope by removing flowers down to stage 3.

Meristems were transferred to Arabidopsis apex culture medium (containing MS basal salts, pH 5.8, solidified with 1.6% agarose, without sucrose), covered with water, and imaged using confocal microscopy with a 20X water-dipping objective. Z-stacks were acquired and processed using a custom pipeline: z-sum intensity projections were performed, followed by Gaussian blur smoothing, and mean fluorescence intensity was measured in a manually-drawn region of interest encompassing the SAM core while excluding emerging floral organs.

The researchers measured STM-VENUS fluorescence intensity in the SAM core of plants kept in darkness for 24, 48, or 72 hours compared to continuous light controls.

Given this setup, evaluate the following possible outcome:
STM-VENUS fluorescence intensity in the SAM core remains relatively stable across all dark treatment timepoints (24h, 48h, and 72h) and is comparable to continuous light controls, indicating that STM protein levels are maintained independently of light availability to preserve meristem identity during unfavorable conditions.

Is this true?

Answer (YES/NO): NO